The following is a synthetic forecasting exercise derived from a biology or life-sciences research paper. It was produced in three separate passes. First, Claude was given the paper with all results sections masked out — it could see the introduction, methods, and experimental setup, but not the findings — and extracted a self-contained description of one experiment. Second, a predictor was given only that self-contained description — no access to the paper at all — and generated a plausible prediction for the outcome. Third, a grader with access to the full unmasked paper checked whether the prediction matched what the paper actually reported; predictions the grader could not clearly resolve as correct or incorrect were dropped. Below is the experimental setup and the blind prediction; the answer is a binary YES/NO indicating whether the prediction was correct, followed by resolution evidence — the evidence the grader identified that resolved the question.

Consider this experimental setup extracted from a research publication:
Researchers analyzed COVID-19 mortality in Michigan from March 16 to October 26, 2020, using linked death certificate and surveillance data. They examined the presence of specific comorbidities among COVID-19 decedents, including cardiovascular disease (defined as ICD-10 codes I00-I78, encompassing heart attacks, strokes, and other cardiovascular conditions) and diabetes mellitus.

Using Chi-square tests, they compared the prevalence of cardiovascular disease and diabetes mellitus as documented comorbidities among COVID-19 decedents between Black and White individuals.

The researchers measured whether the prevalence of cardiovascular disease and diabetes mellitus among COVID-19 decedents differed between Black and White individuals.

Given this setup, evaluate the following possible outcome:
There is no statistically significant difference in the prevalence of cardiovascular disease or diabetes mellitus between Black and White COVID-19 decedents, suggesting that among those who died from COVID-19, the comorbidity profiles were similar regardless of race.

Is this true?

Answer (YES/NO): NO